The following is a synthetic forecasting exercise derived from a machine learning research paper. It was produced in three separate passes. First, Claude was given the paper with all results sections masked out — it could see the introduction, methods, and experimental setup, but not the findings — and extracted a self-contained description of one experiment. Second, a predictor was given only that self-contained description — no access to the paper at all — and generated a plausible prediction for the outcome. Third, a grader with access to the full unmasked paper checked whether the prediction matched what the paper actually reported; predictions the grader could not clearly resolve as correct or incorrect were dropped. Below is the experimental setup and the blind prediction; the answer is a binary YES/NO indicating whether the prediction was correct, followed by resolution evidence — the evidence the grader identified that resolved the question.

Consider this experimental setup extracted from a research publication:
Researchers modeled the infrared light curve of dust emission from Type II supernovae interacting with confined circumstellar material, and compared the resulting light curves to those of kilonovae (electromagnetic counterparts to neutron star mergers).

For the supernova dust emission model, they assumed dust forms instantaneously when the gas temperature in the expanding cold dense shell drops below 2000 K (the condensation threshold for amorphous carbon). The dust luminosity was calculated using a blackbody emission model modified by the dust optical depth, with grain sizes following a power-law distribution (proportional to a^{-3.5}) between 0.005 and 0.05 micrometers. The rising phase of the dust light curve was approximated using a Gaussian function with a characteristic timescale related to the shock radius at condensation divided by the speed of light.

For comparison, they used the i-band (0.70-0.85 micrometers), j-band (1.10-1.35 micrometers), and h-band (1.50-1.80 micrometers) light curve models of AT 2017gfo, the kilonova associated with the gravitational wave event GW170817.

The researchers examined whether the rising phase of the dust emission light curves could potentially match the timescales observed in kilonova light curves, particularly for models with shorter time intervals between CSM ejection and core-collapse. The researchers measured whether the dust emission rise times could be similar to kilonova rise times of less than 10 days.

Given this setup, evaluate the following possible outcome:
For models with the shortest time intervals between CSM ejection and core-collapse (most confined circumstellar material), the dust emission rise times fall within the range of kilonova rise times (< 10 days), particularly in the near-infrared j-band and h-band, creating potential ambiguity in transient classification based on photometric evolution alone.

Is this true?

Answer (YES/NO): YES